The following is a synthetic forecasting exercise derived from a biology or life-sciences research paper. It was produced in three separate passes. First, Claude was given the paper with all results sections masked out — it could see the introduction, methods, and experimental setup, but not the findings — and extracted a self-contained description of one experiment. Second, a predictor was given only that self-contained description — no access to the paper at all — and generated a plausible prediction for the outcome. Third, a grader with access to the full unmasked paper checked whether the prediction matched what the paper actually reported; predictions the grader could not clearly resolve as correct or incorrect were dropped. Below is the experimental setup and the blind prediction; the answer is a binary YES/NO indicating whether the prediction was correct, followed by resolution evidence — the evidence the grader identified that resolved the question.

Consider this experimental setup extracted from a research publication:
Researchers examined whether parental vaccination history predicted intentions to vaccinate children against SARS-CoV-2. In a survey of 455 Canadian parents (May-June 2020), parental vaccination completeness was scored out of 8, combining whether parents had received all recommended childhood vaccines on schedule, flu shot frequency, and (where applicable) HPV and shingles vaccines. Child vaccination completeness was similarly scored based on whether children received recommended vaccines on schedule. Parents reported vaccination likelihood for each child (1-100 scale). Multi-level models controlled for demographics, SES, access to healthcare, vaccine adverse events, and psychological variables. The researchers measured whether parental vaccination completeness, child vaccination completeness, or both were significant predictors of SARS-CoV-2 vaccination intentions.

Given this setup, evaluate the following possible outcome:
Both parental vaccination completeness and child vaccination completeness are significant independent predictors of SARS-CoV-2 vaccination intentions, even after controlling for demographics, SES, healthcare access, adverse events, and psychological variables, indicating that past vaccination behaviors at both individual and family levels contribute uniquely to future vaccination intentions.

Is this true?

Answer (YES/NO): YES